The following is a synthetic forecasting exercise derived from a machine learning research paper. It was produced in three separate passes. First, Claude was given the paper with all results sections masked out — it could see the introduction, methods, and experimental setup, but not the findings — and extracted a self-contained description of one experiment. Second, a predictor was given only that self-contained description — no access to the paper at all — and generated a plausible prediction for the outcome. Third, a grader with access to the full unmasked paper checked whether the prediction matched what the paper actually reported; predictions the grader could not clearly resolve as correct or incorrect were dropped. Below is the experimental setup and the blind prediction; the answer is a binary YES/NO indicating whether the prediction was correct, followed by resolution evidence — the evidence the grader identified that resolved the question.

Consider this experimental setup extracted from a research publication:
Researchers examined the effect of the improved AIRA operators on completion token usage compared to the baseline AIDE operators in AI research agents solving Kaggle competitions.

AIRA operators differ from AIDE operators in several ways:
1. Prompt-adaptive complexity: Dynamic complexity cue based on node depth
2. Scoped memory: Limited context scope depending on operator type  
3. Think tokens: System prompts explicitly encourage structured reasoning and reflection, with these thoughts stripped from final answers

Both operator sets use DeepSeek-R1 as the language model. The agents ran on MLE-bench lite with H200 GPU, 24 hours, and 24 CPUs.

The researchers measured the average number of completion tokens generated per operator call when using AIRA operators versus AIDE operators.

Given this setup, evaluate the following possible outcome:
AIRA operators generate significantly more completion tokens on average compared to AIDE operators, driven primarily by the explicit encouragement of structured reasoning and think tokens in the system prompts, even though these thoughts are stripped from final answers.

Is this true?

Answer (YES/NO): YES